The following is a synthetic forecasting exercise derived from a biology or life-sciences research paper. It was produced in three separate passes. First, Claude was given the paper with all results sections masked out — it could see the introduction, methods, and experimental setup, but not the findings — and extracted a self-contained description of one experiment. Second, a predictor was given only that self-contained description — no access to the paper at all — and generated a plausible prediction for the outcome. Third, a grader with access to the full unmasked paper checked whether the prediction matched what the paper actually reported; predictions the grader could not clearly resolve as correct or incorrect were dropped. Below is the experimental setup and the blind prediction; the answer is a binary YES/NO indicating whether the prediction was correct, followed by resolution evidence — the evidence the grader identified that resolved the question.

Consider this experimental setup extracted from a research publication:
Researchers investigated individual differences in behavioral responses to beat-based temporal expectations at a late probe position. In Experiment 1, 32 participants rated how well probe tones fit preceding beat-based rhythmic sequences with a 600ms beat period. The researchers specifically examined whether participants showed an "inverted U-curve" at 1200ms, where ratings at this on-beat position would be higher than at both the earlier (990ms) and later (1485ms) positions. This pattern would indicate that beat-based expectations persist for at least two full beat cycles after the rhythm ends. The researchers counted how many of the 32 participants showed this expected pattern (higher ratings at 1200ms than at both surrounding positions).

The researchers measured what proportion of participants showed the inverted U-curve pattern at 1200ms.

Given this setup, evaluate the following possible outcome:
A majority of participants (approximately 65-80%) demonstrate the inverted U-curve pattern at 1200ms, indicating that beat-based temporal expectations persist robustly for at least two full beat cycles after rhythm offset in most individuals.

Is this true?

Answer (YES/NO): NO